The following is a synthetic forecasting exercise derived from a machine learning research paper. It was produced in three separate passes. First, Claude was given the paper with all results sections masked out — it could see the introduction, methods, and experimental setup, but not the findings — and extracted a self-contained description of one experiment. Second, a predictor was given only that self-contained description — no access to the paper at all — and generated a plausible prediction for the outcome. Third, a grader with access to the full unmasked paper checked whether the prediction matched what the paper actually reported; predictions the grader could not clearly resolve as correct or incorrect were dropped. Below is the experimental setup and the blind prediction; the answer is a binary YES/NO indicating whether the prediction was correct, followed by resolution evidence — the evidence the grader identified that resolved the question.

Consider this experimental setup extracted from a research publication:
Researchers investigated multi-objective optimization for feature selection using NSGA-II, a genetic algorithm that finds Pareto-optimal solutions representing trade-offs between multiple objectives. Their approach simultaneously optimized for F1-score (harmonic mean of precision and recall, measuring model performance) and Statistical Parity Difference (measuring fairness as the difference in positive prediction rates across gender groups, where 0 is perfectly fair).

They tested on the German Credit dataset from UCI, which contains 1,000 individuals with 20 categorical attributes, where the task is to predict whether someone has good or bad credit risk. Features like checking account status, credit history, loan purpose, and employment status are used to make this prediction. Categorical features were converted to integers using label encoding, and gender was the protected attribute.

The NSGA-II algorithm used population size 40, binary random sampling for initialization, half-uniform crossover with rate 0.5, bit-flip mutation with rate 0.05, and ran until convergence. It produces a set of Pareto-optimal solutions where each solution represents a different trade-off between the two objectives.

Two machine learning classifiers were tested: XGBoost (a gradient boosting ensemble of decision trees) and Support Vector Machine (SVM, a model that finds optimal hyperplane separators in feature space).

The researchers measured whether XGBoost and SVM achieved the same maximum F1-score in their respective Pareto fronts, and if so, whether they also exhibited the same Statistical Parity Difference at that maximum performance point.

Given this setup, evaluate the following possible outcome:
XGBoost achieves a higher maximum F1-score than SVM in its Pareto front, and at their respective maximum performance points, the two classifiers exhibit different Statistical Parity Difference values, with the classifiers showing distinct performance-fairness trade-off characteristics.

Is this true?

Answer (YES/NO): NO